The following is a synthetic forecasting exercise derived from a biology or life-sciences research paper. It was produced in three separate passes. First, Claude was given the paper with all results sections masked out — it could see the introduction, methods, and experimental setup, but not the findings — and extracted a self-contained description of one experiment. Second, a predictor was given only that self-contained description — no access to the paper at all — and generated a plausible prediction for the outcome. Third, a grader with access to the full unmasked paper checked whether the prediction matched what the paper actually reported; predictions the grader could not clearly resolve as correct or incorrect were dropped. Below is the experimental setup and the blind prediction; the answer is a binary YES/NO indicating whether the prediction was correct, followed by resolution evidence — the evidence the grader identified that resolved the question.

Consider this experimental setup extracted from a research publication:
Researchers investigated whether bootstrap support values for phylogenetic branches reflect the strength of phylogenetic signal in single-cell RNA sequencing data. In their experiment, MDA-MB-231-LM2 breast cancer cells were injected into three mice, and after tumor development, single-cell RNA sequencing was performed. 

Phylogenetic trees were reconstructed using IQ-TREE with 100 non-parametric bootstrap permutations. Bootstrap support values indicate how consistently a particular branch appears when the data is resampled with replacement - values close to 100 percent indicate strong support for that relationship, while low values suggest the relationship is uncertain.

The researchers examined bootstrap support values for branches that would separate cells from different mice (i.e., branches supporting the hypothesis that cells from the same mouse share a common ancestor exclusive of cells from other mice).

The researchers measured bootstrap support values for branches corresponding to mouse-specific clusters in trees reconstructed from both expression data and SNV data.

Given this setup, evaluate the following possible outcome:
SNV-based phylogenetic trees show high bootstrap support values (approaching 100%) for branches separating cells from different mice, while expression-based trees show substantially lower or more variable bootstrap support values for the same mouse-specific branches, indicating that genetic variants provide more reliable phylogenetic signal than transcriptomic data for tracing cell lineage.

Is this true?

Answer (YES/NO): NO